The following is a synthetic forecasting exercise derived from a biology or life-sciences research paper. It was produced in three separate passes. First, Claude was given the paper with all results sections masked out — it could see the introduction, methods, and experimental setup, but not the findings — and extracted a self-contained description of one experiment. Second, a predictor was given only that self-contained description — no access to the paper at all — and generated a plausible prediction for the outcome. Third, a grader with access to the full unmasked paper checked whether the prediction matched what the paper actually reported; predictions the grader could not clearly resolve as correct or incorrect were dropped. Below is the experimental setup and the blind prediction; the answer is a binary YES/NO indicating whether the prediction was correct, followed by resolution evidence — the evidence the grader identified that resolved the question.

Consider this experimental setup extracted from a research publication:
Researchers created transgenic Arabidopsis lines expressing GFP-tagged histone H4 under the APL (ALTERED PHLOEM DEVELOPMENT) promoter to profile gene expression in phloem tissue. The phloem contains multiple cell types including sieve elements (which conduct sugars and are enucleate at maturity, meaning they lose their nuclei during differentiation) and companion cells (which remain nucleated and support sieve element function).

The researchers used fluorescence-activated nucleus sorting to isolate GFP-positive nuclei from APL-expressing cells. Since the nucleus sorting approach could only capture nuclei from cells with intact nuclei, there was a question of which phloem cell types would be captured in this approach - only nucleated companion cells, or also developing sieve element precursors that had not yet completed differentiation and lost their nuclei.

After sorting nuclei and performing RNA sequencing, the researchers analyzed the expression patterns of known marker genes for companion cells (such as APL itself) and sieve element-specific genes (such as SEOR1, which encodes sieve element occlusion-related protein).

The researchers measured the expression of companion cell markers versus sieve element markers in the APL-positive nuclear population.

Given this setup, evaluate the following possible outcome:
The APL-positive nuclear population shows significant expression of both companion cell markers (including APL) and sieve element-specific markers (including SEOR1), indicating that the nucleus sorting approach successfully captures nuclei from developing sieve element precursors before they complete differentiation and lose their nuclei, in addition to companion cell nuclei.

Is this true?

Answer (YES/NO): YES